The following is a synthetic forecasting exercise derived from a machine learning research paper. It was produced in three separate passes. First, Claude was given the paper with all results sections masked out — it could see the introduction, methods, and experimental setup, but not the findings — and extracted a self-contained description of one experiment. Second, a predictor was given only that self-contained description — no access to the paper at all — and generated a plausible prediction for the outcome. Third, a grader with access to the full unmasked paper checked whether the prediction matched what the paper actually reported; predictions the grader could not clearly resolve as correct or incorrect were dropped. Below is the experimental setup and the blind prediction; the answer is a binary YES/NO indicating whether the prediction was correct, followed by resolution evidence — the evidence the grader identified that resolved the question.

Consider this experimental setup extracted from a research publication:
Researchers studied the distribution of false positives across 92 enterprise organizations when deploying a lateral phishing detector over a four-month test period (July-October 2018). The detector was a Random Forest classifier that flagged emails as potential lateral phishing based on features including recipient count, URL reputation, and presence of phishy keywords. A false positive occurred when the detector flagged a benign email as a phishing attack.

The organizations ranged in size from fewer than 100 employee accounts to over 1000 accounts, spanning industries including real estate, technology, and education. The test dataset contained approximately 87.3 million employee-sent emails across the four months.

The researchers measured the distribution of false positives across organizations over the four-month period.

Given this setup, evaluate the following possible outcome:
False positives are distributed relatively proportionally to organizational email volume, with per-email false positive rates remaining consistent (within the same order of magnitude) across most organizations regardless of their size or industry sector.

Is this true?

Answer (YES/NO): NO